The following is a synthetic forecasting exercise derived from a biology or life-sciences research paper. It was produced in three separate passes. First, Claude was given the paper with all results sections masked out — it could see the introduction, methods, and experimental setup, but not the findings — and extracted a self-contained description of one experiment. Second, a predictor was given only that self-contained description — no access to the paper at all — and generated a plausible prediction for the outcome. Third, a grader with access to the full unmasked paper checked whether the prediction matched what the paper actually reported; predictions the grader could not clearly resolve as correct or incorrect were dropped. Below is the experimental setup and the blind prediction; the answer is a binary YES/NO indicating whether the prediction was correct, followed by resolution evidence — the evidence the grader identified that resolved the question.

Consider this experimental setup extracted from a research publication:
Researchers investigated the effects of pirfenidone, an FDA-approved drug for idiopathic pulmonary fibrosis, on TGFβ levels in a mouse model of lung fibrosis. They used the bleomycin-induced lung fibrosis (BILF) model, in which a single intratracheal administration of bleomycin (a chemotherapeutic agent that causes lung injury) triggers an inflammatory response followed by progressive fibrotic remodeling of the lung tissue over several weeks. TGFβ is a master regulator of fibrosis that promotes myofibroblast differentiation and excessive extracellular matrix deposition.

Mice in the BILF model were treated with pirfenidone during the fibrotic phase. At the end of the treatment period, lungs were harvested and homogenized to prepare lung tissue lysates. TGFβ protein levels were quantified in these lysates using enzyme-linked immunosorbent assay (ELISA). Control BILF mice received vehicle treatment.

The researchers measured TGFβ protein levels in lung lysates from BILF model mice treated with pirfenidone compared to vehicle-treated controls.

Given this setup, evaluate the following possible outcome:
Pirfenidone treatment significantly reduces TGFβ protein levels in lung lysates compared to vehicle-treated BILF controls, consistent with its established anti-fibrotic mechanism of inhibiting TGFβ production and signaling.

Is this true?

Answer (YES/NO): YES